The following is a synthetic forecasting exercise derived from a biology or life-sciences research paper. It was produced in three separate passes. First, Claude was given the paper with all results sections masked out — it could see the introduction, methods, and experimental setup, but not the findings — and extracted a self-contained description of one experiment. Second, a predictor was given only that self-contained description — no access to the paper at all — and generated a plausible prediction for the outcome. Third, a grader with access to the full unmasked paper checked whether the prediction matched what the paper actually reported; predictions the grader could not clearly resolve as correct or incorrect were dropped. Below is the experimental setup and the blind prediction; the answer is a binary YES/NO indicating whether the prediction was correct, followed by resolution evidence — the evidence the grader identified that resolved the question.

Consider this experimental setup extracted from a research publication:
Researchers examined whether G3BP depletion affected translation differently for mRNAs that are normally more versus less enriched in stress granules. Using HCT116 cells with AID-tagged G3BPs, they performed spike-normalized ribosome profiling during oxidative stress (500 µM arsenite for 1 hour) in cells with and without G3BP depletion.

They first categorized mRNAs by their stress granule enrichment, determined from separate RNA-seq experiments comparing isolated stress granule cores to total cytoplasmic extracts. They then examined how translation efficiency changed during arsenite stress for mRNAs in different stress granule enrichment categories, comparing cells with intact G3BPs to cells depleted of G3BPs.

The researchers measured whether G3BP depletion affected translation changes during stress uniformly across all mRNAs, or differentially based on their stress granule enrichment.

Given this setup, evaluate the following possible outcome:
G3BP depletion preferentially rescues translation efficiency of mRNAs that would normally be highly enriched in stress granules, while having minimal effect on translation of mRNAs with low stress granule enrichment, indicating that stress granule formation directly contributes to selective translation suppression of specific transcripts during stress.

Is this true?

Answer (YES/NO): NO